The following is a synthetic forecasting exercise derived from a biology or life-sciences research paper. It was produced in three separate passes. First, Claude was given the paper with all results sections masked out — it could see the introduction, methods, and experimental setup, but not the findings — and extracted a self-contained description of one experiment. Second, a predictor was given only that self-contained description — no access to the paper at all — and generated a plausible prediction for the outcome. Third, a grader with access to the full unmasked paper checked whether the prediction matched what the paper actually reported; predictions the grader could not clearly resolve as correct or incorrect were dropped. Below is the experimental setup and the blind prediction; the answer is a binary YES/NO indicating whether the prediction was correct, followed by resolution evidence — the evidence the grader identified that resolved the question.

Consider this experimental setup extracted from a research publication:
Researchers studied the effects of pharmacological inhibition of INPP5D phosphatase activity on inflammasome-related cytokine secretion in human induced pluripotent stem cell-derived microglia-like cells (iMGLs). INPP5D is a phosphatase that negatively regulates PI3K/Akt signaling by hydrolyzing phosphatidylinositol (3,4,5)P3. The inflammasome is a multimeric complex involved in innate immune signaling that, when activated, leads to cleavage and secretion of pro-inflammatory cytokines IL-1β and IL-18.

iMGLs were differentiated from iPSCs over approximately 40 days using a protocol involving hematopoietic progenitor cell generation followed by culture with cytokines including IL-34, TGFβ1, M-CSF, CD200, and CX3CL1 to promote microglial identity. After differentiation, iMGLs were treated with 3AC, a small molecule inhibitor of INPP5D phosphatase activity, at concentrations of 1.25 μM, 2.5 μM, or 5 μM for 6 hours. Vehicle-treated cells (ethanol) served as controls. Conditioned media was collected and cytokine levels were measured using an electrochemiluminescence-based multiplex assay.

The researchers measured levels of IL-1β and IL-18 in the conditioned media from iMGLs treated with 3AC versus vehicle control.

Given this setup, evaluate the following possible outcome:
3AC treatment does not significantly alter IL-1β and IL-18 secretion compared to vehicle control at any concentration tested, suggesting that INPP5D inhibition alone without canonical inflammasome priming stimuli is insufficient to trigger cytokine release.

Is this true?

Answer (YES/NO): NO